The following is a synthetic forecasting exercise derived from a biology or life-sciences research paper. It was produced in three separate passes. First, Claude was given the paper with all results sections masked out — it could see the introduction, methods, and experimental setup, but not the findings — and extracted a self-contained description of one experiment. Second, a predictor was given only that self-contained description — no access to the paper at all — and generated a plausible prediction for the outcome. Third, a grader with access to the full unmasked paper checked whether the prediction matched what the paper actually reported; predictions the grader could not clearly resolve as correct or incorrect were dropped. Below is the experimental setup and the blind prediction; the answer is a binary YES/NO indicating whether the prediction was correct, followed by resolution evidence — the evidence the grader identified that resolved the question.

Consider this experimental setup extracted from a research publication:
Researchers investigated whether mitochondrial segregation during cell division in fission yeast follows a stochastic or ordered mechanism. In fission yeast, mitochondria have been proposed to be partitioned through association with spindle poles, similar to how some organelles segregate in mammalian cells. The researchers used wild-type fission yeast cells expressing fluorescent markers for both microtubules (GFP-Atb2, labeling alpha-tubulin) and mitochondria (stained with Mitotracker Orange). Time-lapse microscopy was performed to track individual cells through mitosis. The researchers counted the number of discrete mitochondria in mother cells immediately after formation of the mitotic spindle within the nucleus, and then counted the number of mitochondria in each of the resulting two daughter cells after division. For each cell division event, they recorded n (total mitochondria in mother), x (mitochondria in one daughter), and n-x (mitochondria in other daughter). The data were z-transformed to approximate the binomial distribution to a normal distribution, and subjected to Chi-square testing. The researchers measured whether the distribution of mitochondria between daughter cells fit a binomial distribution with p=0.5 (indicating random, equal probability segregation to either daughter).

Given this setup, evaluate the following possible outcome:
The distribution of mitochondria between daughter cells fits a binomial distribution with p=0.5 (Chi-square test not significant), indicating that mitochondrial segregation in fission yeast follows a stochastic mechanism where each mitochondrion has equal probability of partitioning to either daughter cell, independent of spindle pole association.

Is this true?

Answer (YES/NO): YES